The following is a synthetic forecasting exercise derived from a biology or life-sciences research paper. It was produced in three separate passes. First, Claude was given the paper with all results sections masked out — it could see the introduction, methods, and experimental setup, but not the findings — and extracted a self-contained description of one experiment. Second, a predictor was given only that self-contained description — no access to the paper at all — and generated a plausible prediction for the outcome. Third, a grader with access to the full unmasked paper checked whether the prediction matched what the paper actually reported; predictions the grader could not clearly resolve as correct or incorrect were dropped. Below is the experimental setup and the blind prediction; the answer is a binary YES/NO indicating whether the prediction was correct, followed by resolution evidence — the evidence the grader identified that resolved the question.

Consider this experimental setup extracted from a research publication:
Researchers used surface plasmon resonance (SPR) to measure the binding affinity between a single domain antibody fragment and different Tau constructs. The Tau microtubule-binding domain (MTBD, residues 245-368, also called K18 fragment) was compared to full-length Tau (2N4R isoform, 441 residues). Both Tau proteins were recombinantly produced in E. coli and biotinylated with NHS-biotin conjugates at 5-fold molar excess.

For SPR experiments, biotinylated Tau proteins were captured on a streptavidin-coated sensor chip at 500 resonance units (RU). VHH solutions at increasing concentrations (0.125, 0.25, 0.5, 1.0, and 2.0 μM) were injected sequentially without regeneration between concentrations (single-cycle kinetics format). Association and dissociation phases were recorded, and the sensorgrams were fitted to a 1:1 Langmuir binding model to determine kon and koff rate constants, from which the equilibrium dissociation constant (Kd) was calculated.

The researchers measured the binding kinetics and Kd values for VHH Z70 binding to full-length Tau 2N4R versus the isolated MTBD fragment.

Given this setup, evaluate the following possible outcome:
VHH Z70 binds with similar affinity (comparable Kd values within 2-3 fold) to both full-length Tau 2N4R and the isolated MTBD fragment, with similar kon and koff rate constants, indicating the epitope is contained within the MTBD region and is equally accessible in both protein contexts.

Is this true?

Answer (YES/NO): NO